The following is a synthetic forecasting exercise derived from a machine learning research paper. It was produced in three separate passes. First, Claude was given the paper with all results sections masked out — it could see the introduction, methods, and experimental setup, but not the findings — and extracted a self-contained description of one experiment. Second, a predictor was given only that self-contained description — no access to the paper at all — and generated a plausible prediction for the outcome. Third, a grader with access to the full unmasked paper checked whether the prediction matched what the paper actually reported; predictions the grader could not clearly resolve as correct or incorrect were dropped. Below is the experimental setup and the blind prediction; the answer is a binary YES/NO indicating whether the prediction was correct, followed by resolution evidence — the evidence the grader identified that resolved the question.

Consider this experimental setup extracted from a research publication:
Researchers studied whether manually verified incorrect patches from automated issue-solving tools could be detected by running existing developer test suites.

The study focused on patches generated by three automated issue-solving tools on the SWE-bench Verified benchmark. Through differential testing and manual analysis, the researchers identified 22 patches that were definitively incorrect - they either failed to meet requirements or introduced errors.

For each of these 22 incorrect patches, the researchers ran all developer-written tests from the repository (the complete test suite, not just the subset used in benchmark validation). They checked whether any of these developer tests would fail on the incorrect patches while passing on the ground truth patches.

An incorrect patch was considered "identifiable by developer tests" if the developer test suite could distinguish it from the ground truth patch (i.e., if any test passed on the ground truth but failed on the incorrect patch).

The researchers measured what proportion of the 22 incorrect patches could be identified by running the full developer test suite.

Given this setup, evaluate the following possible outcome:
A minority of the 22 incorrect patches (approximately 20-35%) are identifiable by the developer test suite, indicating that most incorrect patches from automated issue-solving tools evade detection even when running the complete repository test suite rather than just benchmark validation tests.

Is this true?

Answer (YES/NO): NO